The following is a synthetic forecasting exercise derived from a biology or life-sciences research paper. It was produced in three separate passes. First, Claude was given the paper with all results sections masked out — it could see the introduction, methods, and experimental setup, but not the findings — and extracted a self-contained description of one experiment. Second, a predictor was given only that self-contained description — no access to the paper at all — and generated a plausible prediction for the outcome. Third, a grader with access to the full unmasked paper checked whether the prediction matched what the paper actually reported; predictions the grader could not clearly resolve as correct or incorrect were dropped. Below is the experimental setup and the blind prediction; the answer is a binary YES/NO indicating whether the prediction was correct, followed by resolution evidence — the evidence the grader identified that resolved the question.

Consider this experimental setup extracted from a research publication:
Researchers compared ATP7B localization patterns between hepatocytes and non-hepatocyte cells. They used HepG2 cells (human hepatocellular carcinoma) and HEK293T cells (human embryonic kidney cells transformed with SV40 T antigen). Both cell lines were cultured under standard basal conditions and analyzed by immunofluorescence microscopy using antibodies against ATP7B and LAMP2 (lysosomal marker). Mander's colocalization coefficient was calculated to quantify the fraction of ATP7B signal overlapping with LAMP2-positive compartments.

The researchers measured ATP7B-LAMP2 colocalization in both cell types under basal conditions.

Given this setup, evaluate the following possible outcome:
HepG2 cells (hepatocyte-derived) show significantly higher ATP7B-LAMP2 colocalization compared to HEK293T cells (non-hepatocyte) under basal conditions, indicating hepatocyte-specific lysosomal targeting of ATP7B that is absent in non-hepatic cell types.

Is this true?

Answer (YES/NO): YES